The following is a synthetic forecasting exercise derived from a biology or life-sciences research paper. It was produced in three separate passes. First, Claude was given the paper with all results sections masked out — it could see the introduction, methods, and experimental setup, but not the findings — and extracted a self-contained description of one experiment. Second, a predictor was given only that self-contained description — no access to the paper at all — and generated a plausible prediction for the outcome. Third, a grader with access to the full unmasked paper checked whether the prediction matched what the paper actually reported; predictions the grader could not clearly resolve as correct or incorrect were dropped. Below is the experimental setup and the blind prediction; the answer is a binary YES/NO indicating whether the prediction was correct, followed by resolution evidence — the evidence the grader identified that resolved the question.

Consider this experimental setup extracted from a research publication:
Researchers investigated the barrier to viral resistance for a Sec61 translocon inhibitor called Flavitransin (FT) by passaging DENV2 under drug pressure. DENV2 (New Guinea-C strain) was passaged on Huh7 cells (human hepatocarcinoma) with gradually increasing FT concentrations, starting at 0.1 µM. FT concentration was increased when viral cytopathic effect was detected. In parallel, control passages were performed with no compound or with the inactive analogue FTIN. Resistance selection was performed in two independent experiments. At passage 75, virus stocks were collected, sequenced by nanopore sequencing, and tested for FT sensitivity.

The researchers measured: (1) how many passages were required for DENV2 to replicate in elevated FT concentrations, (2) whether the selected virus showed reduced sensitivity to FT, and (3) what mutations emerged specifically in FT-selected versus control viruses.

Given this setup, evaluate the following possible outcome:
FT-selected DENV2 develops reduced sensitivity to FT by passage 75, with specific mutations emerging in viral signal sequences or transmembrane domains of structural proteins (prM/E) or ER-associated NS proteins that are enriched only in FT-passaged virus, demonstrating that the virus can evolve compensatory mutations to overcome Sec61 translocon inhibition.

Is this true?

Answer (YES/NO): NO